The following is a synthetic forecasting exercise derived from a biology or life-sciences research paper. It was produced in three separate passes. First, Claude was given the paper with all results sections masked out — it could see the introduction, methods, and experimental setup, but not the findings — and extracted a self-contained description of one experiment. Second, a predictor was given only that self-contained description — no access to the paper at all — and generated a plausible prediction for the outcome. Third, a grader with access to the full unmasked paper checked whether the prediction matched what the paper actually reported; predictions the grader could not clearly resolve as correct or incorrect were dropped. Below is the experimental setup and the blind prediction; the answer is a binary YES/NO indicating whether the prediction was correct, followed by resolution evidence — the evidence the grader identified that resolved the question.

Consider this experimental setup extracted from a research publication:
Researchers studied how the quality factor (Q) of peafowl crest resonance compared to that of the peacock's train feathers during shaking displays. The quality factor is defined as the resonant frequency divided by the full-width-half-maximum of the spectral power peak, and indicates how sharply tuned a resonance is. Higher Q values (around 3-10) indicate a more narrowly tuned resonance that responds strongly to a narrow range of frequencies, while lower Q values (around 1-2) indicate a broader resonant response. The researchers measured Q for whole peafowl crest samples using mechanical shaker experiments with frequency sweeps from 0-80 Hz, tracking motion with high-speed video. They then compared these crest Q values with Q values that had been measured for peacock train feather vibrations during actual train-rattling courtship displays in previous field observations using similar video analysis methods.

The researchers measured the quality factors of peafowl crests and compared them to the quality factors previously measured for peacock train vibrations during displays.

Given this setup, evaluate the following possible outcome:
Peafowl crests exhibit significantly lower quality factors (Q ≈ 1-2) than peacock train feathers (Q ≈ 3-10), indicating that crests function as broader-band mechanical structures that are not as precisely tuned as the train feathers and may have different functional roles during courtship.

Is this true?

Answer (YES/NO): NO